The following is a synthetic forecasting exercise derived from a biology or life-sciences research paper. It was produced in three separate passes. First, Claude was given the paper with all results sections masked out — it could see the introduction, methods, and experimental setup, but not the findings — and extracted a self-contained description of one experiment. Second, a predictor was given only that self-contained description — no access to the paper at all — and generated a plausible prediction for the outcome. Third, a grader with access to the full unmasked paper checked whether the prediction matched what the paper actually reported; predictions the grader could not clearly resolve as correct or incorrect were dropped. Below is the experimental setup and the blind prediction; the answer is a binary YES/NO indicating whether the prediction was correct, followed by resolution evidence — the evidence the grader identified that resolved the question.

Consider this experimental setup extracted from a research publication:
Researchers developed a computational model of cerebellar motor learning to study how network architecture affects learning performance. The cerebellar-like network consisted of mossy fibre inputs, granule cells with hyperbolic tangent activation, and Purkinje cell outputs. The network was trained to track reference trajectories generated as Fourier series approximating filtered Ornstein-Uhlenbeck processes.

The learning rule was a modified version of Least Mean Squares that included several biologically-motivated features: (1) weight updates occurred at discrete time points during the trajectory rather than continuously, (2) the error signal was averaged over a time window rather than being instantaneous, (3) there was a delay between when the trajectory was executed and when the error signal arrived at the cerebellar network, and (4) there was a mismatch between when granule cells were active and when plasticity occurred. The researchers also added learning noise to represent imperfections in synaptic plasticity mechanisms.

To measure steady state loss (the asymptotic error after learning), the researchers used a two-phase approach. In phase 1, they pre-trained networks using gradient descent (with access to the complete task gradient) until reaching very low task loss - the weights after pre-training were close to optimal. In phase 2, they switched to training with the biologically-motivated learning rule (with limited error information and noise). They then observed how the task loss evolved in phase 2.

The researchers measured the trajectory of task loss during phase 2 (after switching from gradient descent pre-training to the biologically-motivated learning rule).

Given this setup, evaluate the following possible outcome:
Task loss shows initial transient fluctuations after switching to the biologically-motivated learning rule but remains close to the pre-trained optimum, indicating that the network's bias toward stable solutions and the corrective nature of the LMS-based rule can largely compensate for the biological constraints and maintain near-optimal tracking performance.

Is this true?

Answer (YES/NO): NO